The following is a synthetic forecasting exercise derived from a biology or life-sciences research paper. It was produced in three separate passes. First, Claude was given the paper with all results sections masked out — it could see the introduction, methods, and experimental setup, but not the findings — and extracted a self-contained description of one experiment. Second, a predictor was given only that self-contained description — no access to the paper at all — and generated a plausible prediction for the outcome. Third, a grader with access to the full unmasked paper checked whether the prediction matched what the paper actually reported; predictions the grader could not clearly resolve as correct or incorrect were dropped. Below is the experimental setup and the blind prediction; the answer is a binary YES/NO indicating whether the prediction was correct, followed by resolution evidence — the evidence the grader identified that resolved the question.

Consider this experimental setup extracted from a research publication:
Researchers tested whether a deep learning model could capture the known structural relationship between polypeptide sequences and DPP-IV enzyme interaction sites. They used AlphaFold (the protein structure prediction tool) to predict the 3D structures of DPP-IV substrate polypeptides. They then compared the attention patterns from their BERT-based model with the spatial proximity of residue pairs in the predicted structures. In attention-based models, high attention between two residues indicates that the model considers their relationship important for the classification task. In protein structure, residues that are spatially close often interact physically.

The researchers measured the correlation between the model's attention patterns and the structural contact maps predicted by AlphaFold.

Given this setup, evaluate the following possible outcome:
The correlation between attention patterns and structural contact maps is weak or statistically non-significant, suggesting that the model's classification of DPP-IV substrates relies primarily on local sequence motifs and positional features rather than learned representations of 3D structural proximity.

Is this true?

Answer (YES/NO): NO